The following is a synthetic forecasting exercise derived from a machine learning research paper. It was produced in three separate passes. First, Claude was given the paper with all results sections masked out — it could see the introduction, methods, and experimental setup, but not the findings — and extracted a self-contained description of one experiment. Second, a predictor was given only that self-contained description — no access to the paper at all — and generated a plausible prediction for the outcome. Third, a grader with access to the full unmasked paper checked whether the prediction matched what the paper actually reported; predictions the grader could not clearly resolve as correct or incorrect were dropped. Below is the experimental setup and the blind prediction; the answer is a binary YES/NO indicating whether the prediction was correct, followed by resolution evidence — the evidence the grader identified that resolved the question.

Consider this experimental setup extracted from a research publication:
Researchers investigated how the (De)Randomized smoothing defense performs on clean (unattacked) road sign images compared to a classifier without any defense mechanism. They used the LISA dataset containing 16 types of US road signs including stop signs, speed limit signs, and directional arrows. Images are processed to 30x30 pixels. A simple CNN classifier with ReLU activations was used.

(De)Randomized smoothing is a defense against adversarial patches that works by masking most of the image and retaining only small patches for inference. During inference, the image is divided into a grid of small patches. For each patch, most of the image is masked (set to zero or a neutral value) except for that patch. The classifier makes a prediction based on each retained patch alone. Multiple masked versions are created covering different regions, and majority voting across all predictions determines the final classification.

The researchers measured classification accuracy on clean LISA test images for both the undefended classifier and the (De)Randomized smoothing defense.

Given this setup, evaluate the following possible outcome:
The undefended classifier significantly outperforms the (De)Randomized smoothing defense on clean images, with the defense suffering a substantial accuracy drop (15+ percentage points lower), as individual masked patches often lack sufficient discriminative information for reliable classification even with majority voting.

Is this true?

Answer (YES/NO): YES